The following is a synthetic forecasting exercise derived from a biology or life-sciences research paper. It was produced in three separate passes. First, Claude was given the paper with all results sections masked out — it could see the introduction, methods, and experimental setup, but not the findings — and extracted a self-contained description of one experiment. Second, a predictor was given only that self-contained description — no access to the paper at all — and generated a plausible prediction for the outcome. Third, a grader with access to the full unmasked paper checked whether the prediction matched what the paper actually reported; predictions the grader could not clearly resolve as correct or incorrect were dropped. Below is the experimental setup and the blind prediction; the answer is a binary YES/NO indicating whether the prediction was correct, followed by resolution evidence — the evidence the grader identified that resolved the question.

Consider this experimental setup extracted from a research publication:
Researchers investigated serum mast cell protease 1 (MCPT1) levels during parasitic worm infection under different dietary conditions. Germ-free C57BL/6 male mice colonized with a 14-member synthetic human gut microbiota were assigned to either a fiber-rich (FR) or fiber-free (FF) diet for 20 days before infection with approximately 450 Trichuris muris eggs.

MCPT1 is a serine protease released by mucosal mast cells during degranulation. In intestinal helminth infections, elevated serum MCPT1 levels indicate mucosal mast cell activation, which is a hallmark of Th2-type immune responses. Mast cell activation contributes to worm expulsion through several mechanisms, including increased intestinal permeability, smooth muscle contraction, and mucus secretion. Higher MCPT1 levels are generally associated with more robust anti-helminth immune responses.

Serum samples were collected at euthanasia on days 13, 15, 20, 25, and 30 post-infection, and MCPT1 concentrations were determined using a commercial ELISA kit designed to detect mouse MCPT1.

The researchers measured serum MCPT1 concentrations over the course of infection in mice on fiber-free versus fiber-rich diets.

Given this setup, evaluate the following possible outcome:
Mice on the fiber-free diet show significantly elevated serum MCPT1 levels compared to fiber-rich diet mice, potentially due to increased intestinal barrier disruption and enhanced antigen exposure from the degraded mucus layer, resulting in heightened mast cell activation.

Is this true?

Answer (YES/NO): YES